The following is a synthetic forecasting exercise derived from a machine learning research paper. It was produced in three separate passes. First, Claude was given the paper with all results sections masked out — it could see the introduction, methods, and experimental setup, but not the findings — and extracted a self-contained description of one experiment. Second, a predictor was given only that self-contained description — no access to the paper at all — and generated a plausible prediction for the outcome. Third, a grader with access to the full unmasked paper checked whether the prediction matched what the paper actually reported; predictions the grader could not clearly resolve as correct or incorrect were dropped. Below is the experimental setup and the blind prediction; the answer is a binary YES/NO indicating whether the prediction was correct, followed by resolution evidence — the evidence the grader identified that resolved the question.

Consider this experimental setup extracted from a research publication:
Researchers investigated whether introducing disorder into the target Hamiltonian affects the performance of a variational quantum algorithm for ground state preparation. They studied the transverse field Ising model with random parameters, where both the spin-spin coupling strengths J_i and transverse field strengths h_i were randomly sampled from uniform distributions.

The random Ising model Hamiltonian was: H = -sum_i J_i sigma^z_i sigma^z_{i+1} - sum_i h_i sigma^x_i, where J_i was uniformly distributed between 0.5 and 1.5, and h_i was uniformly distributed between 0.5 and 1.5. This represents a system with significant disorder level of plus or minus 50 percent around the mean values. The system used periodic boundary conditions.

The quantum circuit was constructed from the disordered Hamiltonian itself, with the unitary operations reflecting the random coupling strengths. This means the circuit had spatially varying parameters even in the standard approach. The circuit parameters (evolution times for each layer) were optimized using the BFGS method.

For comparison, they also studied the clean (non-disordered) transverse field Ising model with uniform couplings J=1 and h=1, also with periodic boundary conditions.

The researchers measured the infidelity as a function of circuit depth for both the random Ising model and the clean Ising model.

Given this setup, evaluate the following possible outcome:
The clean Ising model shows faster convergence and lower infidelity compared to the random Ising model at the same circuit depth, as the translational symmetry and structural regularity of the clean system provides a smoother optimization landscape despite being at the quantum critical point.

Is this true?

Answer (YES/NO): YES